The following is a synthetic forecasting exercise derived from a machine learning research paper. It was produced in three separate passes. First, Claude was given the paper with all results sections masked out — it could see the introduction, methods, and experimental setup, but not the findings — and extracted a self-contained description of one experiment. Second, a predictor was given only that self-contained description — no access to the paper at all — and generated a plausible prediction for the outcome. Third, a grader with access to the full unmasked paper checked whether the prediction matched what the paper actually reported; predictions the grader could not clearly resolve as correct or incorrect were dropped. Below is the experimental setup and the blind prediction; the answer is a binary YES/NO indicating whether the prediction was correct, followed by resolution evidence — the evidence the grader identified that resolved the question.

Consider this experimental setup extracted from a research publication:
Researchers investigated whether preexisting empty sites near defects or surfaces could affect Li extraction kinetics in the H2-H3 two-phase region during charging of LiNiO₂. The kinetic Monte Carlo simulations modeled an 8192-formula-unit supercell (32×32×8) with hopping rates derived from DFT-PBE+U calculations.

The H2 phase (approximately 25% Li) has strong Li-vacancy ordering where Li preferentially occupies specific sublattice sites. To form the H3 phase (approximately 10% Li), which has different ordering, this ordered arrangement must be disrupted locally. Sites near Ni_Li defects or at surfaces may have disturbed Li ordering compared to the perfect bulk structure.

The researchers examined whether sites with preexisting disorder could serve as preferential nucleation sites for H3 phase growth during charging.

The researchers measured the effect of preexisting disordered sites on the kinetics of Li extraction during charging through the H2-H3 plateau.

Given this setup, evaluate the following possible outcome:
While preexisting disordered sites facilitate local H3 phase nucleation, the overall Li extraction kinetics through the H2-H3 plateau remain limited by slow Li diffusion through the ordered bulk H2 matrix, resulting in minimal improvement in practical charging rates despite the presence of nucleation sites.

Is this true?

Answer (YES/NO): NO